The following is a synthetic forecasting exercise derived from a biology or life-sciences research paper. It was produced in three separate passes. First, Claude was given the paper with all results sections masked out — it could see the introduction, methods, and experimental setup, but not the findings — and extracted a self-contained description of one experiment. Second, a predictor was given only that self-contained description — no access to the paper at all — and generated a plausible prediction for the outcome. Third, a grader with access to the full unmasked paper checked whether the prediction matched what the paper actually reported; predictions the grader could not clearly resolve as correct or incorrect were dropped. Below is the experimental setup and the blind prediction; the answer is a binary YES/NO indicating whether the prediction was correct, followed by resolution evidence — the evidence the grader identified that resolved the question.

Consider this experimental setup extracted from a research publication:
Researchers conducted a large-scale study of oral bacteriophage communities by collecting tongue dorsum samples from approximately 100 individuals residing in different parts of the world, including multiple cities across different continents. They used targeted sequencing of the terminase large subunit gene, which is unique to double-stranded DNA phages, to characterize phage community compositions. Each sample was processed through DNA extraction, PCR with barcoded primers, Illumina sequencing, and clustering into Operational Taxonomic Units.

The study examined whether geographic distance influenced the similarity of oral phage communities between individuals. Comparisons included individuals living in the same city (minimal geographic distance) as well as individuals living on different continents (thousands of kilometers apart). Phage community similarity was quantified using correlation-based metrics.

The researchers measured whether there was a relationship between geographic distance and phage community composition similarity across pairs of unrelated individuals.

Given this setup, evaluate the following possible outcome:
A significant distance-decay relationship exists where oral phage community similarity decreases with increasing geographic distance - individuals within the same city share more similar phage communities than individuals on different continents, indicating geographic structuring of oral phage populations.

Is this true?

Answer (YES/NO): NO